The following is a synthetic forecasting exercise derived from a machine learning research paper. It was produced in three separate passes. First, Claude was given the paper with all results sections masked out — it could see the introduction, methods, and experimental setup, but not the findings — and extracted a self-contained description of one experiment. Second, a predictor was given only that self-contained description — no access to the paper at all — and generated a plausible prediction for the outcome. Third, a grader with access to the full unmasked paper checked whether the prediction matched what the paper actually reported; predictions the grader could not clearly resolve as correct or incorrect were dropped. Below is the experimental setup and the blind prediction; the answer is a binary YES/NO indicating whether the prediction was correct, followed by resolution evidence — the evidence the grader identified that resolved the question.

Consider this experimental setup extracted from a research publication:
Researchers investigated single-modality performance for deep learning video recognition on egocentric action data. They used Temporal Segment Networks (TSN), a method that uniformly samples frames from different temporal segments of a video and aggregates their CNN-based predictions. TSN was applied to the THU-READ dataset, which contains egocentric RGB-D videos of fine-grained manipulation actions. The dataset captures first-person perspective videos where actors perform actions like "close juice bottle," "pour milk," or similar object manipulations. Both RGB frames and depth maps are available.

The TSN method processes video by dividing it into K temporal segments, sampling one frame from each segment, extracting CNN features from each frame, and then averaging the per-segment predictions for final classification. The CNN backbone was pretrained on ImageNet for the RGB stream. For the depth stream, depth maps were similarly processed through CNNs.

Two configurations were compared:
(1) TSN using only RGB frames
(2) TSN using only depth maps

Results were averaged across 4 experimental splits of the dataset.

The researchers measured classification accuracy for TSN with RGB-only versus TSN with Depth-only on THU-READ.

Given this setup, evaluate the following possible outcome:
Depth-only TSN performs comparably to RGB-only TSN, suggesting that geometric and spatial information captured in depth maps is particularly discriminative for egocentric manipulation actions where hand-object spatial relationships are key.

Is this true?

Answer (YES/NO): NO